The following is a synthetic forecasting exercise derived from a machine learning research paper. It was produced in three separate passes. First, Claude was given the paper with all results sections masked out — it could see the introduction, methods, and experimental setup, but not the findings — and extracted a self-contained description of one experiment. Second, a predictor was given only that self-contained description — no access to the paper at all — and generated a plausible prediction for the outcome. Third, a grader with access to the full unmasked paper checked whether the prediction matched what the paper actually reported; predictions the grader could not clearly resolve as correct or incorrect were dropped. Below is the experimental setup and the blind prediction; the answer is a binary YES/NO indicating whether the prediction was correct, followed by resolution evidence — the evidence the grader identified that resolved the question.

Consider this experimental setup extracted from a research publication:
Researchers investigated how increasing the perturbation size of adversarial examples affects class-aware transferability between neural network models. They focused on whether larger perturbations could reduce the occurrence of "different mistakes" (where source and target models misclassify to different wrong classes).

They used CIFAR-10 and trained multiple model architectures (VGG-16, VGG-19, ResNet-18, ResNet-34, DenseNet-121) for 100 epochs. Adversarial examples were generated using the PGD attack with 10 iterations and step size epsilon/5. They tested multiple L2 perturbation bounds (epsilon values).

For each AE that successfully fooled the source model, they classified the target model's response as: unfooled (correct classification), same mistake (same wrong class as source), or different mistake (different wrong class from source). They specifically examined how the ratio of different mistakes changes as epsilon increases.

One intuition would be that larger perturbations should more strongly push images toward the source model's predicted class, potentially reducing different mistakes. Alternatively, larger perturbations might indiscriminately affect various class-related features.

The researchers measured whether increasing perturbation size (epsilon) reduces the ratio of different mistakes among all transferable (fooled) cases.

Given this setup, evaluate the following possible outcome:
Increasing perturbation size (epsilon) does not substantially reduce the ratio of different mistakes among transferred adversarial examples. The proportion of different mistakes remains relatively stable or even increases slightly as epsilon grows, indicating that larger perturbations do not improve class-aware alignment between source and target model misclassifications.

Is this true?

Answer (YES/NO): YES